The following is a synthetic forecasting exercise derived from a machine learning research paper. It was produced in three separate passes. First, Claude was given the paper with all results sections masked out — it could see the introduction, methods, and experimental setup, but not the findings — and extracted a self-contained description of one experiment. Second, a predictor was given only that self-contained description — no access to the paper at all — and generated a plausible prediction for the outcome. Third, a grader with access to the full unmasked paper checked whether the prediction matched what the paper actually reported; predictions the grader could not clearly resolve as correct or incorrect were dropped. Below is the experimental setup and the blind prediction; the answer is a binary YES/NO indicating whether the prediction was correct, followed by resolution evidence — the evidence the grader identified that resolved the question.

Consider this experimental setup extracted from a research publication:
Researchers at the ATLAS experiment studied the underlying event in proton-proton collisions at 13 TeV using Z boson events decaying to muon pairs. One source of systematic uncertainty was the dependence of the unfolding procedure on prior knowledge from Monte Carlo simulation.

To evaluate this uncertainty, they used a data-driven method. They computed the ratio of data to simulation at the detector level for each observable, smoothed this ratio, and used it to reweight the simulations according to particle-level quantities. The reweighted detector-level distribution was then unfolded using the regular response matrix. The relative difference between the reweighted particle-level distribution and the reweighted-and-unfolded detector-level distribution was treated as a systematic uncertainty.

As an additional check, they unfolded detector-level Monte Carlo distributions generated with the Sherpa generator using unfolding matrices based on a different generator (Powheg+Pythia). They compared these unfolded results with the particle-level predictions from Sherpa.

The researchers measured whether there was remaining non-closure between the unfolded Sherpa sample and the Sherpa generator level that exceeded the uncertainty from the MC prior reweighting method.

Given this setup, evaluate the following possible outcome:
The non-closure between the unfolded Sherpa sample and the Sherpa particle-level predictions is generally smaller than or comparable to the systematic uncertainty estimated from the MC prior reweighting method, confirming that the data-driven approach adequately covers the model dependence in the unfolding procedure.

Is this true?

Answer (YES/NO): NO